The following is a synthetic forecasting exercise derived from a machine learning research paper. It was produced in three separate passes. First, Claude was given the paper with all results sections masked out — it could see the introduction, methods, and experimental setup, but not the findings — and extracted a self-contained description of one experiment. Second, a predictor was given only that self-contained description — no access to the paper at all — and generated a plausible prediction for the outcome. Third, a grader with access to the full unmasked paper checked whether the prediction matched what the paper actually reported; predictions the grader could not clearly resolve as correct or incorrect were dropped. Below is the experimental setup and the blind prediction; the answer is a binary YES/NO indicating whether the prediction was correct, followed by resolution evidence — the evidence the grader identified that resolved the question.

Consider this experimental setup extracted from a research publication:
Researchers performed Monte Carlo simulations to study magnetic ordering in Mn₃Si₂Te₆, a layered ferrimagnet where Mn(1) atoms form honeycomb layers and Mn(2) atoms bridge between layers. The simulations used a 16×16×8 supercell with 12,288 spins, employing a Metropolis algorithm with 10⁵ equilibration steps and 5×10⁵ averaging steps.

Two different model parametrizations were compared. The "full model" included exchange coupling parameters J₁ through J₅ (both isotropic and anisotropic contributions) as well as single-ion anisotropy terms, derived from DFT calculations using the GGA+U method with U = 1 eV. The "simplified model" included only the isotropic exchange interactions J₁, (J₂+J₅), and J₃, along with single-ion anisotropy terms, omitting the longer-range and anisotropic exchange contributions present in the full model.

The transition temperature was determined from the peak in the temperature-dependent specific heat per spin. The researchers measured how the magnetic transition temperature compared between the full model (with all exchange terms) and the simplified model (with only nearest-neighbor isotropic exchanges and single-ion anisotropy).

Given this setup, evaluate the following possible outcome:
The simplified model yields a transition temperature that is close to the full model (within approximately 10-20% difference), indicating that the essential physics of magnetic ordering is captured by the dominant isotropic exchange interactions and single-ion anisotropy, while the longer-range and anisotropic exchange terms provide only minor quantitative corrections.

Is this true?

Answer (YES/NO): NO